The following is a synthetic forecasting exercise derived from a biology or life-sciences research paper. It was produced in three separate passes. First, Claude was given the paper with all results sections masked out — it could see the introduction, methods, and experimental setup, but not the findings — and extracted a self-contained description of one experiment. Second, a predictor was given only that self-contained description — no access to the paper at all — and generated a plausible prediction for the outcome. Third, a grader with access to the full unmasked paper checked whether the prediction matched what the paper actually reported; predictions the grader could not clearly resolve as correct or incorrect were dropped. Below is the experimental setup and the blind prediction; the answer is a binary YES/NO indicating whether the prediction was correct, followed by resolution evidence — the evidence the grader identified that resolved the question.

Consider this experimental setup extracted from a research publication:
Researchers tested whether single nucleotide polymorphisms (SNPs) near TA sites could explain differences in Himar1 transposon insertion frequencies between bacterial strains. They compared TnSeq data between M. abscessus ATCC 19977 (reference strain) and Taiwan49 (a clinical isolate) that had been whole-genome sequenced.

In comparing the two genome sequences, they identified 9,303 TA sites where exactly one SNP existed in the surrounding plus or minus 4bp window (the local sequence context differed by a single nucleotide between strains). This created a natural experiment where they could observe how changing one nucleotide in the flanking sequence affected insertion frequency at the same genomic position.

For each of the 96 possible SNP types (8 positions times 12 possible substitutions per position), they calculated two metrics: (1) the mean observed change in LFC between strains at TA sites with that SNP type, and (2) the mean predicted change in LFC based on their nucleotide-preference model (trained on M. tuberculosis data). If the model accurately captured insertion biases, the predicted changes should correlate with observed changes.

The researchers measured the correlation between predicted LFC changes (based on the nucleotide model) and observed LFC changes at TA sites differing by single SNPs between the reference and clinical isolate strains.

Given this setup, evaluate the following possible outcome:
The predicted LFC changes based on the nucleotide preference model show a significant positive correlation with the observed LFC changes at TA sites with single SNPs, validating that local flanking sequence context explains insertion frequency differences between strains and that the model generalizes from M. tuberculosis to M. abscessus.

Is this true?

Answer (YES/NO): YES